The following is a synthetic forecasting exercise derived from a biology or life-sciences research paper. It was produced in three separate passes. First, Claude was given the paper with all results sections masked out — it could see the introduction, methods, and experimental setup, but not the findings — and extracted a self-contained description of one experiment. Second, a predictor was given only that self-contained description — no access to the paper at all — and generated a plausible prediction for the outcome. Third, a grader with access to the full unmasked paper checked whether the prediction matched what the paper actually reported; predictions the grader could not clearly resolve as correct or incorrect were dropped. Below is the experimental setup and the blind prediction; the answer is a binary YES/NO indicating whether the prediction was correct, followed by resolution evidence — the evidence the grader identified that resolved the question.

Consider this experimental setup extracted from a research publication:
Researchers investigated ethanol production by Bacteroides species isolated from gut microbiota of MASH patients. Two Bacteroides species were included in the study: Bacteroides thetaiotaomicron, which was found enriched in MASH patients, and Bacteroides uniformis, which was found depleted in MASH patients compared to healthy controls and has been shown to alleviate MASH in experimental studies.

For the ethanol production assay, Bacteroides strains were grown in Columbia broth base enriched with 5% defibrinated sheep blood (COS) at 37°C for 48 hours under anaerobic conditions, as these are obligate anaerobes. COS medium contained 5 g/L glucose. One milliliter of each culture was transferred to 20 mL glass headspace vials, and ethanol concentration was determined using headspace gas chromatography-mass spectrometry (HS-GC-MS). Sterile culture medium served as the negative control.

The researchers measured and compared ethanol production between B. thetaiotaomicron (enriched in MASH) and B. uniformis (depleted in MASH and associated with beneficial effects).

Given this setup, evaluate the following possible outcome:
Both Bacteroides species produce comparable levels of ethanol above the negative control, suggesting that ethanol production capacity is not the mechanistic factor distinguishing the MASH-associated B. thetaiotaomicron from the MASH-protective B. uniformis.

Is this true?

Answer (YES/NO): NO